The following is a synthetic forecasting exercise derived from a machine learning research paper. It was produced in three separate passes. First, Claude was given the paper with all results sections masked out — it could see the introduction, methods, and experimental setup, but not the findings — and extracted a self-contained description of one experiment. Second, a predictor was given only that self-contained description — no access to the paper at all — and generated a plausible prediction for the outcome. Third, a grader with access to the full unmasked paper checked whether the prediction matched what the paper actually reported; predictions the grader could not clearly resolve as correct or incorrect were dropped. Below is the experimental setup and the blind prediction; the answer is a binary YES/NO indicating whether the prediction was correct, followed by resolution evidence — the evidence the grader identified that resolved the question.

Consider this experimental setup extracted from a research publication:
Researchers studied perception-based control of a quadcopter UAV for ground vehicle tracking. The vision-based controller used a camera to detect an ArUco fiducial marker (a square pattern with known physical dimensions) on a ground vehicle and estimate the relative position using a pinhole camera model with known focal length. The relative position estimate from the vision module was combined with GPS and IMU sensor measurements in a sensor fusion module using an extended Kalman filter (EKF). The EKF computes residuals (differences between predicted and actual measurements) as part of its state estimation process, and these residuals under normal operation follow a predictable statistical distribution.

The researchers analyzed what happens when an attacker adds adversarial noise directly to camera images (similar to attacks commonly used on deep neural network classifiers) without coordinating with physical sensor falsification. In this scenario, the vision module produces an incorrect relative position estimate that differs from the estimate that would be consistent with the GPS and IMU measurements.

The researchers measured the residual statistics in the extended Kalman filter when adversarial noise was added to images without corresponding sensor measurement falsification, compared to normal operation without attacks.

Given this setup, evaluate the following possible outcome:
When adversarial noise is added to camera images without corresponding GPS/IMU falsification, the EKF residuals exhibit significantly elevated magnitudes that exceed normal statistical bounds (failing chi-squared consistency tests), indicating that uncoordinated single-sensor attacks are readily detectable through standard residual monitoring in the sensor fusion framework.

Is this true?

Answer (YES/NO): YES